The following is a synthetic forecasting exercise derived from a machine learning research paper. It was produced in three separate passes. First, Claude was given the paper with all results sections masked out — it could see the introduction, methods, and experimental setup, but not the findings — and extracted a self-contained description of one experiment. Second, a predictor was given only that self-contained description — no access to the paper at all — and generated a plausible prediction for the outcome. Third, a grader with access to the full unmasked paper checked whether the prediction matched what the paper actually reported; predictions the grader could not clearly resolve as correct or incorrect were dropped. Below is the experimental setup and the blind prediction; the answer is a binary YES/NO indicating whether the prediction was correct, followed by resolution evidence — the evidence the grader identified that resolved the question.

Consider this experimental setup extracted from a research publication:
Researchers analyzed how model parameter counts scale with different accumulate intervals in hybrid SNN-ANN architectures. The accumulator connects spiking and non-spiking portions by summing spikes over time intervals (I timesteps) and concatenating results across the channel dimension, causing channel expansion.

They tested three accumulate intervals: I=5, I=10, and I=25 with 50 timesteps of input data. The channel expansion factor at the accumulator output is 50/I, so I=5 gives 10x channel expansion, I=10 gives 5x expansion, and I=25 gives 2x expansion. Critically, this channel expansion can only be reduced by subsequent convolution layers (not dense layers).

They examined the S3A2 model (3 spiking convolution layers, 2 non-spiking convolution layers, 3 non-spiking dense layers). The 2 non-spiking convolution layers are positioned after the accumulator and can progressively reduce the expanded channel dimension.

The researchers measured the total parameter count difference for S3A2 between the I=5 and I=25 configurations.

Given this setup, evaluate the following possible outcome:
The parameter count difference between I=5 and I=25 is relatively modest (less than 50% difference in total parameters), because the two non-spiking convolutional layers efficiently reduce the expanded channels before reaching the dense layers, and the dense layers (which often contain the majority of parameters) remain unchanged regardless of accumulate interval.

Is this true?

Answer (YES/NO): YES